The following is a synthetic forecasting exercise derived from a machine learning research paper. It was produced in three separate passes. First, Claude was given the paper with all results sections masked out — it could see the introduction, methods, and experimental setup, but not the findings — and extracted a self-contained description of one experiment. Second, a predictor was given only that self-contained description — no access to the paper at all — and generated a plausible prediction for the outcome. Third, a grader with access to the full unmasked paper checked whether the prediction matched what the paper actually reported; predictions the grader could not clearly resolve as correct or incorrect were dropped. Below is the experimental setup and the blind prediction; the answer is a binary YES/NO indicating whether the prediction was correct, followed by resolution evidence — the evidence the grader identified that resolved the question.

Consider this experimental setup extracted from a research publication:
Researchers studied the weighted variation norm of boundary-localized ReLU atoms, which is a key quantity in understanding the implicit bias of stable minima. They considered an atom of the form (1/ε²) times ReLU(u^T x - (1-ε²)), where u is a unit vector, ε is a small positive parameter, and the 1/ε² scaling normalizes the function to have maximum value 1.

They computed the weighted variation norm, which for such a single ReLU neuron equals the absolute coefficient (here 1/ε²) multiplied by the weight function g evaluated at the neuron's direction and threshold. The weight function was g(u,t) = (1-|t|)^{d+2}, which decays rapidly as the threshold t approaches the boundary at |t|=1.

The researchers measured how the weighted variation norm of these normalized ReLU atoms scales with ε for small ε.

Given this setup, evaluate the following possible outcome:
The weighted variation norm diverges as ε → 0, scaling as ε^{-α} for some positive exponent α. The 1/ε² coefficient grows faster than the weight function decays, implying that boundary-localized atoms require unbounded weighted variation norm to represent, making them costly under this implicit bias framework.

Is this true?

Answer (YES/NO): NO